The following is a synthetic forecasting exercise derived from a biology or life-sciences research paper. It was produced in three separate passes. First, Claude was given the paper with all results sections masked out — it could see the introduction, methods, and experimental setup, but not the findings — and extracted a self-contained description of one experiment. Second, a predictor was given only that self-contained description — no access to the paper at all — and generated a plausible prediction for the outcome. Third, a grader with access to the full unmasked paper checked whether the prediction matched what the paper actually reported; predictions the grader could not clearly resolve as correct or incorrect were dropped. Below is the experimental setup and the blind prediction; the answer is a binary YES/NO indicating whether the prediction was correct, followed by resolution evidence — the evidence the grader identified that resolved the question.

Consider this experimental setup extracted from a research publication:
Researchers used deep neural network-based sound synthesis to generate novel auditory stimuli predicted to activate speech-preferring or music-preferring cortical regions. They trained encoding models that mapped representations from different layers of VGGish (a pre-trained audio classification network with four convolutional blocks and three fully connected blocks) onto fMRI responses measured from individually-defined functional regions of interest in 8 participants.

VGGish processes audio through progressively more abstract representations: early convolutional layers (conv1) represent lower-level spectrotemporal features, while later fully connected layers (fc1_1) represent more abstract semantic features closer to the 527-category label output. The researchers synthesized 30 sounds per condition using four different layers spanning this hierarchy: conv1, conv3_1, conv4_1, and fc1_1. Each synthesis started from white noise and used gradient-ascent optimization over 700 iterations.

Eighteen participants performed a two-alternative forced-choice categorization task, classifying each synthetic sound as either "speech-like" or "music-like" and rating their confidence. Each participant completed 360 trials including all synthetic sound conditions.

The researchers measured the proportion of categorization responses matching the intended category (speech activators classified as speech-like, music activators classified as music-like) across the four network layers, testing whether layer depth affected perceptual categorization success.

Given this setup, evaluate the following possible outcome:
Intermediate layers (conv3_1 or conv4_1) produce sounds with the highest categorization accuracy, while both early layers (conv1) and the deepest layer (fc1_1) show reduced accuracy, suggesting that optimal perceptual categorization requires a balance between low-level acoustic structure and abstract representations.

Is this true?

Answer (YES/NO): NO